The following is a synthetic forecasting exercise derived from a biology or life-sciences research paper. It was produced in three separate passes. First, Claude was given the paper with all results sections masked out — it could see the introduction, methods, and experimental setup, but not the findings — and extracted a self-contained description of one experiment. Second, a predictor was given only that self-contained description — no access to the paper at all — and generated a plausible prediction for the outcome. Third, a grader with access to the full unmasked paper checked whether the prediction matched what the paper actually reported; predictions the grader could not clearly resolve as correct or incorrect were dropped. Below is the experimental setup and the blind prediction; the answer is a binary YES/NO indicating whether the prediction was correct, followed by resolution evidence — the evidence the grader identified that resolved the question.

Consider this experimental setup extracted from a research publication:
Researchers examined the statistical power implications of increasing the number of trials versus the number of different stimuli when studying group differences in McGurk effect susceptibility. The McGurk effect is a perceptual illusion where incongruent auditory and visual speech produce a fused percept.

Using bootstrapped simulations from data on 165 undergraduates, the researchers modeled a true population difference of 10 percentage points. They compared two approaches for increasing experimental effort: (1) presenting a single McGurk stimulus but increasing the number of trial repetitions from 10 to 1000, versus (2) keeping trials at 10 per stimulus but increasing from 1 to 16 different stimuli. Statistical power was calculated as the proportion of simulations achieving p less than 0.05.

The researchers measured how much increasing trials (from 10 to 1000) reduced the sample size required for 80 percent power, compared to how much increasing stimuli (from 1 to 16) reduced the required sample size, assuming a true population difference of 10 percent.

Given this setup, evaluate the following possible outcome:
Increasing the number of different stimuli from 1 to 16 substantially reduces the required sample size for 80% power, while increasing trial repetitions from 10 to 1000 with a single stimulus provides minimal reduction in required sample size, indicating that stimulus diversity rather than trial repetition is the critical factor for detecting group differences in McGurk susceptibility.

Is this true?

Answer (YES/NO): YES